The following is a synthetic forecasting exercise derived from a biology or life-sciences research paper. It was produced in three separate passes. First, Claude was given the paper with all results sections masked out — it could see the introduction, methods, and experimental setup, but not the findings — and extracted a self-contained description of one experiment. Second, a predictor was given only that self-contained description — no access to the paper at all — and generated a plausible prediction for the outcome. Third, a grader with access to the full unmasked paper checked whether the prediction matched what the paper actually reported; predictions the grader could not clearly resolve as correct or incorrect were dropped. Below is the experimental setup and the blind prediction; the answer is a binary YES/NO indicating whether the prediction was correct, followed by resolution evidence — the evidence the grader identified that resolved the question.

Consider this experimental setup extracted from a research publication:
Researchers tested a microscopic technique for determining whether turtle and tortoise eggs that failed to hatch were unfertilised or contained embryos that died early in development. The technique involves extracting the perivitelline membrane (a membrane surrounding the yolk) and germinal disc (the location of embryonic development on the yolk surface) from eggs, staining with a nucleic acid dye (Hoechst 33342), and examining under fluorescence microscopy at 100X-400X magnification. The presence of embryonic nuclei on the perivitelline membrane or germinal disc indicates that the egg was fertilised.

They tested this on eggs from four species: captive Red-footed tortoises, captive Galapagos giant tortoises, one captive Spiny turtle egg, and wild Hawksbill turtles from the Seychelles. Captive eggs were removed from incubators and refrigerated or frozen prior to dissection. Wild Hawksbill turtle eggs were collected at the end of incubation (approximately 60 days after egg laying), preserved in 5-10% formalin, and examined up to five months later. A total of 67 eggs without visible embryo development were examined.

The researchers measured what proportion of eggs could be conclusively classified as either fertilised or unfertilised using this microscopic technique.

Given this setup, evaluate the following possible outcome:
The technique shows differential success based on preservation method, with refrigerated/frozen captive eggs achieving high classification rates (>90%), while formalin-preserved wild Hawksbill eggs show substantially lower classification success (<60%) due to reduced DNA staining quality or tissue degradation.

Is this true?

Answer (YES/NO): NO